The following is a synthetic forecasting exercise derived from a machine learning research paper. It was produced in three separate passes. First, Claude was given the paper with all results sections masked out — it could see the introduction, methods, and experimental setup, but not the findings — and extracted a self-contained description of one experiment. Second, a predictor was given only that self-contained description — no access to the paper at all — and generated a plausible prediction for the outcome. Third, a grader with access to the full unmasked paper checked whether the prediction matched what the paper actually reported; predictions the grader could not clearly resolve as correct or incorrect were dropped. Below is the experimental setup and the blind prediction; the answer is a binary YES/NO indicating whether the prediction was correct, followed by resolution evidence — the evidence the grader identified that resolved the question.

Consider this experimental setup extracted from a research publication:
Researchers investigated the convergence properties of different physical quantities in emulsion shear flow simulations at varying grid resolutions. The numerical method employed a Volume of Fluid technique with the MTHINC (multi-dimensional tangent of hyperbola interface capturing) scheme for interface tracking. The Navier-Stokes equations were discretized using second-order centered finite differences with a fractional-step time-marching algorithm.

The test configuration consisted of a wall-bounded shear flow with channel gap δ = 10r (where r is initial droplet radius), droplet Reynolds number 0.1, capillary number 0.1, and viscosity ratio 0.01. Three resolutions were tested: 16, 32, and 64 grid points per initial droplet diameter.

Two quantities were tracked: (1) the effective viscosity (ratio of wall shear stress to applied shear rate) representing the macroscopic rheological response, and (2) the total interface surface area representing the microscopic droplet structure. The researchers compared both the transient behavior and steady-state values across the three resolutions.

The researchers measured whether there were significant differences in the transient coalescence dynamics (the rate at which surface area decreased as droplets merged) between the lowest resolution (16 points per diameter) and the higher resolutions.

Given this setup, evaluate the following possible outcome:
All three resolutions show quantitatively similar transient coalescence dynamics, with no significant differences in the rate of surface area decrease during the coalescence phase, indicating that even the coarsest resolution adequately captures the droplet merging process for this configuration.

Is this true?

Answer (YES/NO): NO